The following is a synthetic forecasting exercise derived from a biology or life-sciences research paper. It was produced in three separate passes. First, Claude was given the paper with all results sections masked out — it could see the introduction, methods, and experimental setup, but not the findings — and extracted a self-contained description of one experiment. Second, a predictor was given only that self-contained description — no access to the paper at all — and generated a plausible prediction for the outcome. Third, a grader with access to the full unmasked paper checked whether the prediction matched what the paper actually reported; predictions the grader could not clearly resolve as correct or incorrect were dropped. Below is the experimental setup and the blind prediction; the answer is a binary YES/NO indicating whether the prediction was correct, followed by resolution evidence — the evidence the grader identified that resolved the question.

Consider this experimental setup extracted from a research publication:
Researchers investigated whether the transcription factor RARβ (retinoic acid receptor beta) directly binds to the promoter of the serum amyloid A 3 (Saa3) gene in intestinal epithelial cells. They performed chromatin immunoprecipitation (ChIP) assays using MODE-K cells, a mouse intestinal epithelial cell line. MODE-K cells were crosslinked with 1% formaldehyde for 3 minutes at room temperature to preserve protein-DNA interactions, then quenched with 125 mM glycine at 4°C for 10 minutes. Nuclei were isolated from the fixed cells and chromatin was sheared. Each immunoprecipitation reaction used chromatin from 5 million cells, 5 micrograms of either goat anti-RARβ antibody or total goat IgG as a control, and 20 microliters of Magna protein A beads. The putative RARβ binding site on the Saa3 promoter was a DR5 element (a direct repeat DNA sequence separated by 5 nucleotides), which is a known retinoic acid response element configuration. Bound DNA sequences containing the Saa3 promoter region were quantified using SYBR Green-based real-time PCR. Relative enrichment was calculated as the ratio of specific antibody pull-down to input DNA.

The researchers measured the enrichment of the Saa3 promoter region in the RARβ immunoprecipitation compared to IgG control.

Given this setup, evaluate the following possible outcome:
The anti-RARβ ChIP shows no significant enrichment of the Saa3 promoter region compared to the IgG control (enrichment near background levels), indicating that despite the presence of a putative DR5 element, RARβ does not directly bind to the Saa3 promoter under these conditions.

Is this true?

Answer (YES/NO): NO